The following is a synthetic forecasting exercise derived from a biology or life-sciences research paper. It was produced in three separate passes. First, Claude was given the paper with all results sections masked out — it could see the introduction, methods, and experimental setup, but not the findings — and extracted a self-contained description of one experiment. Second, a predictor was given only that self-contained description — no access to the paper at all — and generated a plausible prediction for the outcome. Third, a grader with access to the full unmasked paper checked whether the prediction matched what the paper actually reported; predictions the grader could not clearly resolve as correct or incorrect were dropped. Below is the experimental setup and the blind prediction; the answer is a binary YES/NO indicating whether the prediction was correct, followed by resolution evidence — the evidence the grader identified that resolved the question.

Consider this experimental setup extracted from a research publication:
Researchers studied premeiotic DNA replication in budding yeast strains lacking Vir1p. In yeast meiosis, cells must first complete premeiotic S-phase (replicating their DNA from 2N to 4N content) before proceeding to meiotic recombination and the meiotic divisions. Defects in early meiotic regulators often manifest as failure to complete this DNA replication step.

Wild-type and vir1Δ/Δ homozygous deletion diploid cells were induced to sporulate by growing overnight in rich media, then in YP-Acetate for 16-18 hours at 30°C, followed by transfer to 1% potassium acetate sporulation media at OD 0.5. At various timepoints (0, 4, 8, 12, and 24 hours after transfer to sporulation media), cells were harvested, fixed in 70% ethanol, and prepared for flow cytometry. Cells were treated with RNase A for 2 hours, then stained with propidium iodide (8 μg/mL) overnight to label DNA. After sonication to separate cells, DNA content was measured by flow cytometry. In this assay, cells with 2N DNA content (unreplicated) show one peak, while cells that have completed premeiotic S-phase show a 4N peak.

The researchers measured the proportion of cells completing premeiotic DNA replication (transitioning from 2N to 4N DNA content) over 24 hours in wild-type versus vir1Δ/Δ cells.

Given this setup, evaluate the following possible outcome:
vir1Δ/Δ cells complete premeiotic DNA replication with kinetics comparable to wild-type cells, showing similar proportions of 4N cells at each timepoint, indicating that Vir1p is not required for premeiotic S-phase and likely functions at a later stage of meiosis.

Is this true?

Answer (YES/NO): NO